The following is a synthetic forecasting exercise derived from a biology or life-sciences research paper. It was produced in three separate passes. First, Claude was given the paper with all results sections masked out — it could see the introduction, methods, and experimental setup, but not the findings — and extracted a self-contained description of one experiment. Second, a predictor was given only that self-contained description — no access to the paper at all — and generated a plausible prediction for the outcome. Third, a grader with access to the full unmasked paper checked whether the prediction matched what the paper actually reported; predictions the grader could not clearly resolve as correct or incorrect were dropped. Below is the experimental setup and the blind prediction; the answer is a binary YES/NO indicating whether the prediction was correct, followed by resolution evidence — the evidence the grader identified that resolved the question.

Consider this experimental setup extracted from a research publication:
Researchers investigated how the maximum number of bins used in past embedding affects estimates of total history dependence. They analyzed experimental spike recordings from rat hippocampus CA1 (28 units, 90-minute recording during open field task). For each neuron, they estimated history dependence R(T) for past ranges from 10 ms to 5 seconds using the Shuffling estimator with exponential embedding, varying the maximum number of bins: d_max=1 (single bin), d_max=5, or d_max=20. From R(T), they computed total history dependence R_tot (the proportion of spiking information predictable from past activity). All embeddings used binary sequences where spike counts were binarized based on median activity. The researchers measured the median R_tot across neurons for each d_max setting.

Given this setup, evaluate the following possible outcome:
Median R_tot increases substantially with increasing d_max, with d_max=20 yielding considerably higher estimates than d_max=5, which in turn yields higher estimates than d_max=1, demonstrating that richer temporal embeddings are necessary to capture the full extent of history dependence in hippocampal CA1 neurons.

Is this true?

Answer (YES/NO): NO